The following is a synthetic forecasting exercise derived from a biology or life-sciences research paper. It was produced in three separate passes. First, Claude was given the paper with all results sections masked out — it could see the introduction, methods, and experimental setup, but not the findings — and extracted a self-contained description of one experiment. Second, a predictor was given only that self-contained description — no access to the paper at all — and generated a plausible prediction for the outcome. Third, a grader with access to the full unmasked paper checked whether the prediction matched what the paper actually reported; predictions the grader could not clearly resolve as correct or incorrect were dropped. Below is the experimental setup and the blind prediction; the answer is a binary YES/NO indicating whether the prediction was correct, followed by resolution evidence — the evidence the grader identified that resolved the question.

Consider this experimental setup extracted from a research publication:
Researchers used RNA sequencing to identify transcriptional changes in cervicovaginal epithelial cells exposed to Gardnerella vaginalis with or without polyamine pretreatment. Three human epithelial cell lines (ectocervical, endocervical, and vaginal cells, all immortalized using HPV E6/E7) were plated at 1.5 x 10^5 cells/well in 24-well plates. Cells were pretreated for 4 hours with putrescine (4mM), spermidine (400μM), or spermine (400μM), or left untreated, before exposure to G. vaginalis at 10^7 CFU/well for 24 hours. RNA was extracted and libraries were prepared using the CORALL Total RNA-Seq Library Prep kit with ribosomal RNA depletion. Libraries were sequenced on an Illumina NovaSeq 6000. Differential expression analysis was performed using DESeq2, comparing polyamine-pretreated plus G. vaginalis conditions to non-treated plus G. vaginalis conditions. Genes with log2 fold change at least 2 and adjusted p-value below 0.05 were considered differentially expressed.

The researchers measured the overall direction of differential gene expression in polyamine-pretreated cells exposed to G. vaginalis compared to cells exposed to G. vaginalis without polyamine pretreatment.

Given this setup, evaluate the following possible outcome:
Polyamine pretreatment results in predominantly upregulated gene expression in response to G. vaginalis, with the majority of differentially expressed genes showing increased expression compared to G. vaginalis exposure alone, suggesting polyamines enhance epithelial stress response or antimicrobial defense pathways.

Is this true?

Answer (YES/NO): NO